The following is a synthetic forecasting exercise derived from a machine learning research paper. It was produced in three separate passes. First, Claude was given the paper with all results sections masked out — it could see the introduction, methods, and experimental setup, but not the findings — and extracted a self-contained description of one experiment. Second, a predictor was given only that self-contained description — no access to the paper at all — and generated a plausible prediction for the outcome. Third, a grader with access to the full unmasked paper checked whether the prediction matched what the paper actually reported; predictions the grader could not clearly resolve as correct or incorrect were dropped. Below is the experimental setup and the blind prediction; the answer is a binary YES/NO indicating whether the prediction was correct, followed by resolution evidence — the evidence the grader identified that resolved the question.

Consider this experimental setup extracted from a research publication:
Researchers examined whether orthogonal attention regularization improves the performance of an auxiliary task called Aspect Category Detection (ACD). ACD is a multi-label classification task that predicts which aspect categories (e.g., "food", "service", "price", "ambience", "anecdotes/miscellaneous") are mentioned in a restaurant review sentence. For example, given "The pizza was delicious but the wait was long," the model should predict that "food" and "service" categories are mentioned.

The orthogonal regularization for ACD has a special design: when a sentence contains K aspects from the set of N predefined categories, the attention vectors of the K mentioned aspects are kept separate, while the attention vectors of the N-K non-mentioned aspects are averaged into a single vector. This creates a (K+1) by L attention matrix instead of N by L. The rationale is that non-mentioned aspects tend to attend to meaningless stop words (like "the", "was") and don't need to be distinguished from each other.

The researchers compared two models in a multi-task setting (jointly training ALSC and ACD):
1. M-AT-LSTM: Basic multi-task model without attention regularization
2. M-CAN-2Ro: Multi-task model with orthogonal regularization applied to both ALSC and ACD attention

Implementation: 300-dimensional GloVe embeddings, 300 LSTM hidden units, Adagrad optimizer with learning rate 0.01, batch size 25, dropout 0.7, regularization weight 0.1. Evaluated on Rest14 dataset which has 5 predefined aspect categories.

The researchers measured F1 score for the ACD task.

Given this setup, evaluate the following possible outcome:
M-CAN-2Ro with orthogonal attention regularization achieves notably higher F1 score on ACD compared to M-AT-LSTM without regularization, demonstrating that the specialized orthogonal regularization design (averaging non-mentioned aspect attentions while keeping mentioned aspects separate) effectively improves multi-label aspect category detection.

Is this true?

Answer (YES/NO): YES